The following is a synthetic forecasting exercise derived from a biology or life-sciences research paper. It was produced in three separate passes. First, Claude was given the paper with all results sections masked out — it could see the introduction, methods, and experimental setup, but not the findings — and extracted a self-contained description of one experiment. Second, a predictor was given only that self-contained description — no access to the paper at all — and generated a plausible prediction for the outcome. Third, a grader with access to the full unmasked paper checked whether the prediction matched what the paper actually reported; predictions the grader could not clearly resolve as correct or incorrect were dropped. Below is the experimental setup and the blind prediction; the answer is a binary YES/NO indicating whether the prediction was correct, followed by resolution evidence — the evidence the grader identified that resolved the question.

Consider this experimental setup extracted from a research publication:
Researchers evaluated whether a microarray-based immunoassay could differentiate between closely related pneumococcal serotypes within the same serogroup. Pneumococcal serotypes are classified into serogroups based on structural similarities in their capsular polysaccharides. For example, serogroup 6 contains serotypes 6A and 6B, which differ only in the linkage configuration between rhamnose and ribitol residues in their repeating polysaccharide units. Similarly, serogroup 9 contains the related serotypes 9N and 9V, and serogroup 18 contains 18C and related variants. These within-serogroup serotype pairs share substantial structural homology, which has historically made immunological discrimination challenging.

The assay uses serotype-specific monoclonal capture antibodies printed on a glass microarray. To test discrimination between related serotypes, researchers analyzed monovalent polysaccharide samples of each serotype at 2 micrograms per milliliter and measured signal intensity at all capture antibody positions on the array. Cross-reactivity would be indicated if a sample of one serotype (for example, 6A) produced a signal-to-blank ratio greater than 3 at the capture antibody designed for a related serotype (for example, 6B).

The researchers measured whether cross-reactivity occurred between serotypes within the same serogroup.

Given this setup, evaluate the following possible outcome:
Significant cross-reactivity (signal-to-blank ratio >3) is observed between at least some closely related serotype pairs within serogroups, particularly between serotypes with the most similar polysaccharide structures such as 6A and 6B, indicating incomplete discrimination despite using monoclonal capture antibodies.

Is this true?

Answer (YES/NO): NO